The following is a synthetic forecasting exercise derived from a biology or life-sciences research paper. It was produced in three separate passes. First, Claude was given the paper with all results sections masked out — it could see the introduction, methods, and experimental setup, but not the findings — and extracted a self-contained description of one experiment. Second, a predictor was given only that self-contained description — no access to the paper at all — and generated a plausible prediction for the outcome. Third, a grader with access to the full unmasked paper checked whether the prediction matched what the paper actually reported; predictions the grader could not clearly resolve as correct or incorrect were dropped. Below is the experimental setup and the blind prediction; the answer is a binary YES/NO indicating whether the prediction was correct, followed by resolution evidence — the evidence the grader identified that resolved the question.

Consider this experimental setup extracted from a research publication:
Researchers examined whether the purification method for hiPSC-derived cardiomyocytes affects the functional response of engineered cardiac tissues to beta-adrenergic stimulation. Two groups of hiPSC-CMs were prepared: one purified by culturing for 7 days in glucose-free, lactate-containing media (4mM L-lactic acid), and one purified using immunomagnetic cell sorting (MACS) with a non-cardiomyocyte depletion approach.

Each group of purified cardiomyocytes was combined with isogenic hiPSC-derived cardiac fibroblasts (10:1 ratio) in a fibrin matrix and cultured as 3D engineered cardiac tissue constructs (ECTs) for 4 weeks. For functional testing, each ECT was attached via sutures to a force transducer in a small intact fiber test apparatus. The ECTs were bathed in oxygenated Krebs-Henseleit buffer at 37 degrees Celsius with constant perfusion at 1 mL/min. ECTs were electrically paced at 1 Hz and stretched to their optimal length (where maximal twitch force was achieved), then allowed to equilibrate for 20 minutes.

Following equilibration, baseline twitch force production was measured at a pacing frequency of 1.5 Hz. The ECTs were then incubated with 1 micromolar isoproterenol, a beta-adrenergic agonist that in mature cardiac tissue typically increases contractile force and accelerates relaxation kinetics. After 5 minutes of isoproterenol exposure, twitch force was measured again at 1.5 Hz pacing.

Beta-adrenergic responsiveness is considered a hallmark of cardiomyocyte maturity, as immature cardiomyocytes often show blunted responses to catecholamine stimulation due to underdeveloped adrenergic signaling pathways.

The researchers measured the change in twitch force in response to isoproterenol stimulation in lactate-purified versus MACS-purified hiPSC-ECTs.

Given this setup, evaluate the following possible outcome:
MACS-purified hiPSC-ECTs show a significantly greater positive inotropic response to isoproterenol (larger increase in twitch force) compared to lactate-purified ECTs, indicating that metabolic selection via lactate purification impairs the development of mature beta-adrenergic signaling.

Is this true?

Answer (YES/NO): NO